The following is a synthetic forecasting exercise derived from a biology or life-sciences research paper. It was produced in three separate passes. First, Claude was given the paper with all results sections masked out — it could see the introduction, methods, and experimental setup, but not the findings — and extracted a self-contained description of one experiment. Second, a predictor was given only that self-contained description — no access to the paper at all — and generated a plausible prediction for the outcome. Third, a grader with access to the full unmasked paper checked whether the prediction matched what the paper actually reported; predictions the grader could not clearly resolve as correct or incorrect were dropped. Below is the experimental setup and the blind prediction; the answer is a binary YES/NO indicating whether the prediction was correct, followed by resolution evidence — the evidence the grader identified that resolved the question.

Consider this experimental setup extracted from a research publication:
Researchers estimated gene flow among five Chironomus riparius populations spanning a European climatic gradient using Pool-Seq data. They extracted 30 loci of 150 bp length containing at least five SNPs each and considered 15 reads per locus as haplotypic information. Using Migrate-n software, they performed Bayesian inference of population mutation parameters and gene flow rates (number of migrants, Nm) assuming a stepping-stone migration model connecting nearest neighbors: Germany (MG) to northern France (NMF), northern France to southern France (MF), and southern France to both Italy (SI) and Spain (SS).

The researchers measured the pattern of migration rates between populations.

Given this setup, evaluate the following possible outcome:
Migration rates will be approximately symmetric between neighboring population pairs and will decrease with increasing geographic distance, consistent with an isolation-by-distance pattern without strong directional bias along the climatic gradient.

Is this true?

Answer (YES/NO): NO